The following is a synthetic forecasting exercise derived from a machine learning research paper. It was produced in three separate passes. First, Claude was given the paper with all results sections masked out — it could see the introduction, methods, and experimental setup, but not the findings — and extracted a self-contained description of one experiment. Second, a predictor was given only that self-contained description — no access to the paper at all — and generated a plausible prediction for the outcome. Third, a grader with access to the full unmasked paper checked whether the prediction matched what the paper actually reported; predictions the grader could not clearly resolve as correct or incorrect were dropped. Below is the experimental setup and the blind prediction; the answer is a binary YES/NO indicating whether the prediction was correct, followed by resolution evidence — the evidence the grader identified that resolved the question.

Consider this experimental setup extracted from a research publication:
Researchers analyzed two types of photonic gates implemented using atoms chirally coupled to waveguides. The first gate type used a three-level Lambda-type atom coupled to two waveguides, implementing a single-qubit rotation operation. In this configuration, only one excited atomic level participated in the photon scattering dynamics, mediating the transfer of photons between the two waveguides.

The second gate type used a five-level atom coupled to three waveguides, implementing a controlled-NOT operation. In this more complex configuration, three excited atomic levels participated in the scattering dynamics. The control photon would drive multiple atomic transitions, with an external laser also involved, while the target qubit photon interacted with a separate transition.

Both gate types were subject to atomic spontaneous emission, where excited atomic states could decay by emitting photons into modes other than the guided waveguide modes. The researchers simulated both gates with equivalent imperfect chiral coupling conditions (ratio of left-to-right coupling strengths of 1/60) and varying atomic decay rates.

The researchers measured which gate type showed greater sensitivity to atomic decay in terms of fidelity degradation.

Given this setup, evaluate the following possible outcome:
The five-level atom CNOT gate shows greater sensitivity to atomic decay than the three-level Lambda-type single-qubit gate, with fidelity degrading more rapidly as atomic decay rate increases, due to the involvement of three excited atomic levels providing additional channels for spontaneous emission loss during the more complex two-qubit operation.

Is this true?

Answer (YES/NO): YES